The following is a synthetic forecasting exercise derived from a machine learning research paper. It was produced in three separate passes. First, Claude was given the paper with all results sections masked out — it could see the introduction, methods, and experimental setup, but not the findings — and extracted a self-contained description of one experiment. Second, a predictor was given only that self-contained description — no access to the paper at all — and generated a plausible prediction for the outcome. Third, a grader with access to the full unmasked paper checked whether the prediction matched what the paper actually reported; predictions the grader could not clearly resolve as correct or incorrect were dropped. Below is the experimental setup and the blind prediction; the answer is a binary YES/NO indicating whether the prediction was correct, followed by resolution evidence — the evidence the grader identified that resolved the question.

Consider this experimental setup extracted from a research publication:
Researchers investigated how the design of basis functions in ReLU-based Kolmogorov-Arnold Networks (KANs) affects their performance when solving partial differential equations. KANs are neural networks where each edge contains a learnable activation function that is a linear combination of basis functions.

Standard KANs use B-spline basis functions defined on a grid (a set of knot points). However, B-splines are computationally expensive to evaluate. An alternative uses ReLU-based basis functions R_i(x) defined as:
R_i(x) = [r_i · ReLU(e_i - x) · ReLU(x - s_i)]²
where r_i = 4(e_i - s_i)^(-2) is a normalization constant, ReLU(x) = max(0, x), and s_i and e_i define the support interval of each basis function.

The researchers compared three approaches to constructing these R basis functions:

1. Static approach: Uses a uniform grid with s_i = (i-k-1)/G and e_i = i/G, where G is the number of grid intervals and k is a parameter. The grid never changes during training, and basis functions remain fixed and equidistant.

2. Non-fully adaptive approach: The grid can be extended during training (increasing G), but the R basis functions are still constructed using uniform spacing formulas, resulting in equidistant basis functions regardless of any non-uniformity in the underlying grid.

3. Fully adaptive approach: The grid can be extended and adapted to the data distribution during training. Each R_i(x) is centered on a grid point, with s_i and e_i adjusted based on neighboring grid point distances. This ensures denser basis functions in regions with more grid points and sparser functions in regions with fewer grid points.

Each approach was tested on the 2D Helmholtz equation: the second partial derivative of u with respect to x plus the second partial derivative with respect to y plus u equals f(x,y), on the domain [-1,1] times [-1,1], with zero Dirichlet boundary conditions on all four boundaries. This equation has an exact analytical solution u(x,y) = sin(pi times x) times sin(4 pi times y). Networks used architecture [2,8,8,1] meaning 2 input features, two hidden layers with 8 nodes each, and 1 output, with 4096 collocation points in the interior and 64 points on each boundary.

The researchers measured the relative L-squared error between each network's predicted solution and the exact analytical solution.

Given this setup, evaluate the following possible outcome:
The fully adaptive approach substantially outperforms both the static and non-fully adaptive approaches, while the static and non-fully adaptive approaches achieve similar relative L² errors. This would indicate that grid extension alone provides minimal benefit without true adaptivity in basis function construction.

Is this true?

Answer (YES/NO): NO